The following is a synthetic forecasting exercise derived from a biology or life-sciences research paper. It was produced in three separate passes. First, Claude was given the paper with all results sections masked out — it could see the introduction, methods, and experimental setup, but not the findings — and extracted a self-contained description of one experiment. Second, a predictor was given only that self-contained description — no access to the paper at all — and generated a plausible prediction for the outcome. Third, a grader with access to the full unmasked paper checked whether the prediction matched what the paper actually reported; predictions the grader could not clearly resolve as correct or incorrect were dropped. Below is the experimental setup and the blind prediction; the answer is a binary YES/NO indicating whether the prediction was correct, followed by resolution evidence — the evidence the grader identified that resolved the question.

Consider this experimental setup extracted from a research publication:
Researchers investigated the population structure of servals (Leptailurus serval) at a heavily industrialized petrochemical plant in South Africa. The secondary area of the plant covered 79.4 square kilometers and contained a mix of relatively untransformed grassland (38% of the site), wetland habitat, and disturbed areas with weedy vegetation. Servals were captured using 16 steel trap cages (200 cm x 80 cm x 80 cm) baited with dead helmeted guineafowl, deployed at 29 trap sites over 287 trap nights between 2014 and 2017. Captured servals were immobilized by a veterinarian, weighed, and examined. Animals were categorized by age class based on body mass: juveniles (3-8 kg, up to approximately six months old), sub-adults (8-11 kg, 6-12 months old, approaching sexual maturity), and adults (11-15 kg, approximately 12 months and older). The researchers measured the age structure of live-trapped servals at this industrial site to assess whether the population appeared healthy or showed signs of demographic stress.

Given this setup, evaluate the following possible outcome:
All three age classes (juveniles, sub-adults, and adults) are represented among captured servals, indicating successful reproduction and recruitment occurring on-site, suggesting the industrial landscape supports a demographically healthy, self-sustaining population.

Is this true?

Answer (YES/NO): YES